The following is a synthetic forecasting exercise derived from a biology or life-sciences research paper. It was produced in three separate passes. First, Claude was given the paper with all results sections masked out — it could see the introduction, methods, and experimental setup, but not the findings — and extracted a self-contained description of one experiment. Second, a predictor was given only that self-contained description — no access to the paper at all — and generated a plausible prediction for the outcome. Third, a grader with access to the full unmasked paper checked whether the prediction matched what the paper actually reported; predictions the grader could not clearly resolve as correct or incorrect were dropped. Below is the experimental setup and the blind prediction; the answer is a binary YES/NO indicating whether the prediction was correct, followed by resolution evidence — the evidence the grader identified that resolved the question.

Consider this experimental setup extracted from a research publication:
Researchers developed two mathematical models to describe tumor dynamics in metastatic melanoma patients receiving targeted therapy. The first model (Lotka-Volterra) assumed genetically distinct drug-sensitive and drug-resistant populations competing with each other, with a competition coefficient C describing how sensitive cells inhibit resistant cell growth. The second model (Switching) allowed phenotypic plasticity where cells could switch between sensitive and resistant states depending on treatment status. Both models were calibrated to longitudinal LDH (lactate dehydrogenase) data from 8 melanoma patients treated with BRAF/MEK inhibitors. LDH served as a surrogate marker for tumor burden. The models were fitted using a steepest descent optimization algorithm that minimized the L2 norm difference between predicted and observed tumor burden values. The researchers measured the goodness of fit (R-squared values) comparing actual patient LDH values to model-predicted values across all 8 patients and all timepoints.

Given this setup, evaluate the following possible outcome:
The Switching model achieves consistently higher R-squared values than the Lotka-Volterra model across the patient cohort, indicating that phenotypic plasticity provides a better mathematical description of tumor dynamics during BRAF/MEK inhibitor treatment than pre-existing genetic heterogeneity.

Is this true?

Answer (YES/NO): NO